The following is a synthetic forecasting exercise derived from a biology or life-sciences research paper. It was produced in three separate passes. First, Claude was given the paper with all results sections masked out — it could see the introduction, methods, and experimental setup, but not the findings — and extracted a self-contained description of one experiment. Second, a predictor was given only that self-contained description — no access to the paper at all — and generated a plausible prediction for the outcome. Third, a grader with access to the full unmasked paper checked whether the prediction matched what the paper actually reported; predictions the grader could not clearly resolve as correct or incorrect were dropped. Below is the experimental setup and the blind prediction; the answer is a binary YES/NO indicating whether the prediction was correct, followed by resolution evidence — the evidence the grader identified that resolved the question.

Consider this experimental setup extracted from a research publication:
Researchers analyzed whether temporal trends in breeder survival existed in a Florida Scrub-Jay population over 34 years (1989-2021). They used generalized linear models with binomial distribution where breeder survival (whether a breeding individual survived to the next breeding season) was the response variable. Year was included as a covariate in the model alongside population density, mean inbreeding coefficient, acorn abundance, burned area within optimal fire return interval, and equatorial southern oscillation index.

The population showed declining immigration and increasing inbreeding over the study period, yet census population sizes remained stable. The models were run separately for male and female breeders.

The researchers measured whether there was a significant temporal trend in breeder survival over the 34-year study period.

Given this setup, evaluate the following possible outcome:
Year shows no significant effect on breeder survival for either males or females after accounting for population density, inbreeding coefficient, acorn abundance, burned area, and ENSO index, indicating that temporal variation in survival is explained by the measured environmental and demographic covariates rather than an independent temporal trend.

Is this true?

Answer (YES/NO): NO